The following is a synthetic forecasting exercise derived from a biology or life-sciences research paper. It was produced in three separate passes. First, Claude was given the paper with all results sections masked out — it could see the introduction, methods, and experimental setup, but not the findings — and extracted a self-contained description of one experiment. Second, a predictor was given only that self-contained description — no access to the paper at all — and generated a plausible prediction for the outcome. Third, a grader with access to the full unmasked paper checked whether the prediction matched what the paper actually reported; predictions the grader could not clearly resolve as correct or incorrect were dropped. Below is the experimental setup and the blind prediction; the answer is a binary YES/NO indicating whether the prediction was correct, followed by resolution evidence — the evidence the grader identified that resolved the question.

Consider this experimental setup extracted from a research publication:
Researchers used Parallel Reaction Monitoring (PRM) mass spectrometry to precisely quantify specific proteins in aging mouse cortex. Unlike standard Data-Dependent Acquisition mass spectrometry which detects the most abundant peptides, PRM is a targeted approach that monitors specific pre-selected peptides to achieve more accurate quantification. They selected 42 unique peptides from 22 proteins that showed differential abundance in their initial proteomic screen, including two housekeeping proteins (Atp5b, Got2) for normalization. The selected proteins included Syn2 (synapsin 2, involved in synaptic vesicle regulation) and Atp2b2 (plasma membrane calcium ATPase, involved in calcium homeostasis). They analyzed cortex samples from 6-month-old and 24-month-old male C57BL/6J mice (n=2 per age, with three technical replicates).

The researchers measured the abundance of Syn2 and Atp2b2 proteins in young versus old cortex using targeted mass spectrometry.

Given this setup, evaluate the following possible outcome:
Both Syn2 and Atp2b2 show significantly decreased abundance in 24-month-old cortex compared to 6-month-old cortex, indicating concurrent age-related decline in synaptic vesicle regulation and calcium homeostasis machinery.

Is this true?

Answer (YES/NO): NO